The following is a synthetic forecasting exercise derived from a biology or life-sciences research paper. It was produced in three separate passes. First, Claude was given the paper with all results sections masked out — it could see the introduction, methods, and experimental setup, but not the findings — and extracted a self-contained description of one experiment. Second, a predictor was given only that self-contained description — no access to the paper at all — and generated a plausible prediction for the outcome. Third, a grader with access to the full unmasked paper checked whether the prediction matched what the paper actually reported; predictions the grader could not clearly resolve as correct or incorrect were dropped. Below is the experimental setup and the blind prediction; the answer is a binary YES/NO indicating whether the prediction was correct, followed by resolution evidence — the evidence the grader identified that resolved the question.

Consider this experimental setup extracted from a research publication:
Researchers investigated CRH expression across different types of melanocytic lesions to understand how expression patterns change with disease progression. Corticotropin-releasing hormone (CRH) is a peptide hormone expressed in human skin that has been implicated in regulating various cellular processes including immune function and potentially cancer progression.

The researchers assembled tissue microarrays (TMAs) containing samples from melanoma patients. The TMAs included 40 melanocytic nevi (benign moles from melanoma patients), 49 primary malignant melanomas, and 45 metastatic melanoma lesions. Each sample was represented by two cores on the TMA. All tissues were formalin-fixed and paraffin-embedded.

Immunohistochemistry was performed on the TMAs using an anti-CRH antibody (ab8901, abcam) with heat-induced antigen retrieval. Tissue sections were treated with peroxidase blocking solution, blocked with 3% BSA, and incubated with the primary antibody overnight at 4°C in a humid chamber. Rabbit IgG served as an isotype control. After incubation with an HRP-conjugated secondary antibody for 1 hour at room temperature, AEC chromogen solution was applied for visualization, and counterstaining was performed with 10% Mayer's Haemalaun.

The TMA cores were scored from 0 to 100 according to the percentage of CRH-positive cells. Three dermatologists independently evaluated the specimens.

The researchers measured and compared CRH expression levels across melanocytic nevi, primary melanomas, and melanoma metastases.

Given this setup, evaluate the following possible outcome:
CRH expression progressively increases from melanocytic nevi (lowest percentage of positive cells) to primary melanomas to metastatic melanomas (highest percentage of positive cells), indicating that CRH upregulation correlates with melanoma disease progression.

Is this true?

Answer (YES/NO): NO